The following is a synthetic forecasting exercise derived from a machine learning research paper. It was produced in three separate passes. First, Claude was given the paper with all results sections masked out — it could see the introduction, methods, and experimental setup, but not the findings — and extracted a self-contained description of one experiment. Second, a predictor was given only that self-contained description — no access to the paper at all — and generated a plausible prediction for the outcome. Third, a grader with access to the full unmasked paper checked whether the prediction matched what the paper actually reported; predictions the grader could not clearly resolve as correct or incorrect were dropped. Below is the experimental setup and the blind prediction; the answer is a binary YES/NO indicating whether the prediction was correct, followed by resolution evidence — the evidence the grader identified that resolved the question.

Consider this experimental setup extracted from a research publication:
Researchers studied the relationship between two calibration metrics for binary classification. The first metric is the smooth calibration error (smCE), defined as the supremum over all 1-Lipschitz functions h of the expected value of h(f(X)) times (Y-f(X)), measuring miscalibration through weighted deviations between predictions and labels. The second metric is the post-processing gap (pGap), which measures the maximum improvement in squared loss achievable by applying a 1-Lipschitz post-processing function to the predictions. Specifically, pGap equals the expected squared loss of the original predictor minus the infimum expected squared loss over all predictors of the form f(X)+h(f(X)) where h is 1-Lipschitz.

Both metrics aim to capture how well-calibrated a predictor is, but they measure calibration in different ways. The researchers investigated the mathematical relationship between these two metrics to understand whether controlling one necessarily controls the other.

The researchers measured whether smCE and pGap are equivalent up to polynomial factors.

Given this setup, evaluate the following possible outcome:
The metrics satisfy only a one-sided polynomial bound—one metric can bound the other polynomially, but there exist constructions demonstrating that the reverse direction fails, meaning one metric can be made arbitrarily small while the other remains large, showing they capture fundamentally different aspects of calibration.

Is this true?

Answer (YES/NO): NO